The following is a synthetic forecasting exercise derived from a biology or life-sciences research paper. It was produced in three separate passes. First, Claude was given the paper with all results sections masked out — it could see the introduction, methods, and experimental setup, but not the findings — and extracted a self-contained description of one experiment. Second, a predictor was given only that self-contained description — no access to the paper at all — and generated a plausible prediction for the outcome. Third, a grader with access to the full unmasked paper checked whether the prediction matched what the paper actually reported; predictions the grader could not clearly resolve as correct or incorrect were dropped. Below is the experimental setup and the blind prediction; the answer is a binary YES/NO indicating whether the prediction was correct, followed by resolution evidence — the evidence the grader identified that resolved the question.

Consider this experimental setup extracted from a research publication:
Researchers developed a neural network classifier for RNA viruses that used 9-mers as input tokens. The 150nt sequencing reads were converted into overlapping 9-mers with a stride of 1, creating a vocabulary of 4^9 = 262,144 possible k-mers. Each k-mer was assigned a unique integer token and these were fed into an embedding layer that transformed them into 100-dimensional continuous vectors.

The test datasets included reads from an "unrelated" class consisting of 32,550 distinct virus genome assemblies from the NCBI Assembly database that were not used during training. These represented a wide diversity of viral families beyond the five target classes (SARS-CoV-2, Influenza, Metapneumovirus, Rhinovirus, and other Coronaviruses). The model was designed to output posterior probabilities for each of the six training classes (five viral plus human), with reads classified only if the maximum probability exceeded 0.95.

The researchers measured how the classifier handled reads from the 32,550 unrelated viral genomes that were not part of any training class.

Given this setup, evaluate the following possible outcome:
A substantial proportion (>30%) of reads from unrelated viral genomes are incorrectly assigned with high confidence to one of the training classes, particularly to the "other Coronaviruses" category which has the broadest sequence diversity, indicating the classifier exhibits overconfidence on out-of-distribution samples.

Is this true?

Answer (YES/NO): NO